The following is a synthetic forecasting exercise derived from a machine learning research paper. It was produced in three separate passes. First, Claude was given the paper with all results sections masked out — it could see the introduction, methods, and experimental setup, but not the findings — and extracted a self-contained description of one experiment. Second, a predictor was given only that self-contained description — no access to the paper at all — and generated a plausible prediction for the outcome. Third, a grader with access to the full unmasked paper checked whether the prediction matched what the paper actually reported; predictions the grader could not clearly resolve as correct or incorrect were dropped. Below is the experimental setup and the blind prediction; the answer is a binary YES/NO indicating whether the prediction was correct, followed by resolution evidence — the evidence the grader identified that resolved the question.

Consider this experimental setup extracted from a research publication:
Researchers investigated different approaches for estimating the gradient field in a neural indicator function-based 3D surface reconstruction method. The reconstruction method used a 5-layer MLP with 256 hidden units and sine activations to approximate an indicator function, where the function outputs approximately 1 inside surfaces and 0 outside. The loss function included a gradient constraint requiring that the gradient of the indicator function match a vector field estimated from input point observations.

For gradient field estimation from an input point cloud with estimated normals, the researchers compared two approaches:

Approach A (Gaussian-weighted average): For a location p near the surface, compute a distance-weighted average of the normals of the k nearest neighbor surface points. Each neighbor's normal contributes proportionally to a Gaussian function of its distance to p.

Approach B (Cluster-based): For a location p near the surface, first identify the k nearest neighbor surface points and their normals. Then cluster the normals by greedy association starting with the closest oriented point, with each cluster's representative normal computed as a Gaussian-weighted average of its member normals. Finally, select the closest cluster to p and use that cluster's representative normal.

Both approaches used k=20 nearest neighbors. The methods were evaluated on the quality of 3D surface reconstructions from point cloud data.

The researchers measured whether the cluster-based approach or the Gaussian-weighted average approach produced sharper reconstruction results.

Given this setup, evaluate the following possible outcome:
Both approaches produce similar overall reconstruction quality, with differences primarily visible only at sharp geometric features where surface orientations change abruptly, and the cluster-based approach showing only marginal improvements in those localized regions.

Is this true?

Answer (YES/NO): NO